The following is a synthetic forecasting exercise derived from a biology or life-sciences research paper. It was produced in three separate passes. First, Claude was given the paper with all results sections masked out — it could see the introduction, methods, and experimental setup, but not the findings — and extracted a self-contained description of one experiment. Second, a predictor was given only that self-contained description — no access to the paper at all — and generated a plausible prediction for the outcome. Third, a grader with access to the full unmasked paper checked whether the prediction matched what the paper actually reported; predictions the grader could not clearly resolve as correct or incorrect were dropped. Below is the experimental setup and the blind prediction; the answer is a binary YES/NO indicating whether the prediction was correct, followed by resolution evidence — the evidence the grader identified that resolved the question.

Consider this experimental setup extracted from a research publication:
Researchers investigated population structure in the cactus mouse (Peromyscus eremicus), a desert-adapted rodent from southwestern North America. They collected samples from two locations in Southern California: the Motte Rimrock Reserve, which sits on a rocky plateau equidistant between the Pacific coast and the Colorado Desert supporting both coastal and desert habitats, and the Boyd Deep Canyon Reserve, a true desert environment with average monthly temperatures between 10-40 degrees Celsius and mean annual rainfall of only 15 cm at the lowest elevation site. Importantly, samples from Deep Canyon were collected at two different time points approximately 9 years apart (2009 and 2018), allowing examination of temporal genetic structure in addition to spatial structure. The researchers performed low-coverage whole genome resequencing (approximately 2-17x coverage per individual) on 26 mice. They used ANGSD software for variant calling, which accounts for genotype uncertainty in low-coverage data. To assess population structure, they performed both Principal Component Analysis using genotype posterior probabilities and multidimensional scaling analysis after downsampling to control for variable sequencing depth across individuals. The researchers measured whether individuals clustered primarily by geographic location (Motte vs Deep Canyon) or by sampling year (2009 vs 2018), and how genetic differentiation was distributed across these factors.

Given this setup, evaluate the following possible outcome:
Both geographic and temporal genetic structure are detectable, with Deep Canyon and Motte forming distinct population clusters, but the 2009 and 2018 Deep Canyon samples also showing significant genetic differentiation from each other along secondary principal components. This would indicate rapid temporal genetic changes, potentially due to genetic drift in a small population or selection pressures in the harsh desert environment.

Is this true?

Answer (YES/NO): NO